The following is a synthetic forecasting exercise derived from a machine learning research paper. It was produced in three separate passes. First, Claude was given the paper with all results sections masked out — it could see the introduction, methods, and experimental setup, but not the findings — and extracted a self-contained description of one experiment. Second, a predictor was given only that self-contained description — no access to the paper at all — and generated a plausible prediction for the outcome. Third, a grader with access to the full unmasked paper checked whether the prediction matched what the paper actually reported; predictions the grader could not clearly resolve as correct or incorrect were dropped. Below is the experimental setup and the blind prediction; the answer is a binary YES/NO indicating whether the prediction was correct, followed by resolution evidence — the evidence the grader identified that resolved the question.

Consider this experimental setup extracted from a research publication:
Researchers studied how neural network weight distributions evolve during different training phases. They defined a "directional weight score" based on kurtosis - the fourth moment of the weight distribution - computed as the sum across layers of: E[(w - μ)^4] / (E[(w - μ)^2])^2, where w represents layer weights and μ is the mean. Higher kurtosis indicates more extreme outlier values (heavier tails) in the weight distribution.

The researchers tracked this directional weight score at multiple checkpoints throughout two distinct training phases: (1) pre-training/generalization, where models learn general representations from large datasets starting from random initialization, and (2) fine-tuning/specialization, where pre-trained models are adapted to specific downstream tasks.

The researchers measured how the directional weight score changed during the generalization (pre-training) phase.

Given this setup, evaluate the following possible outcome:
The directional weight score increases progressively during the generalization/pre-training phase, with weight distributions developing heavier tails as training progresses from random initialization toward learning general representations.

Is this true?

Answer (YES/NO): YES